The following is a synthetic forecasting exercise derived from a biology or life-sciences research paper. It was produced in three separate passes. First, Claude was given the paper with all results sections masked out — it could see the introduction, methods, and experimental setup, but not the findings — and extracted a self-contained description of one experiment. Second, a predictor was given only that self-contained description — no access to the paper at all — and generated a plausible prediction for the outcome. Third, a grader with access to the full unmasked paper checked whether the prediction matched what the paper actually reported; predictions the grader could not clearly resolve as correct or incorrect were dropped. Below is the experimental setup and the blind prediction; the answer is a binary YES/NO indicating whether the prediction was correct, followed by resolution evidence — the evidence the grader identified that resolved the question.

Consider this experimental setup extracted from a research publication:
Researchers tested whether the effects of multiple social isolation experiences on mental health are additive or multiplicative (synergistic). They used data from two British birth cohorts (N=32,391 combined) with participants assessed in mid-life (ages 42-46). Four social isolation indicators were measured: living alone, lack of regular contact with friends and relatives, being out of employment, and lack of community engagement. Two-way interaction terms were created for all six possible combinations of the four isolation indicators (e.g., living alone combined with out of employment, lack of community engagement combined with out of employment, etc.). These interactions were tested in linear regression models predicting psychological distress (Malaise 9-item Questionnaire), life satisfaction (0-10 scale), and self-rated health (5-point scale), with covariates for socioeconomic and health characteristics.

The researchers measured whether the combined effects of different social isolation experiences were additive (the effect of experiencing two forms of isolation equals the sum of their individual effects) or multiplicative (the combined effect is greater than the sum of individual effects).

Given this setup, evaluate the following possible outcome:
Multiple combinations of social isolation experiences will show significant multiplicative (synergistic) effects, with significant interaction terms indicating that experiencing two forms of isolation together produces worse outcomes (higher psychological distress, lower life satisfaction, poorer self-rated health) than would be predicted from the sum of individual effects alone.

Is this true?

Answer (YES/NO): NO